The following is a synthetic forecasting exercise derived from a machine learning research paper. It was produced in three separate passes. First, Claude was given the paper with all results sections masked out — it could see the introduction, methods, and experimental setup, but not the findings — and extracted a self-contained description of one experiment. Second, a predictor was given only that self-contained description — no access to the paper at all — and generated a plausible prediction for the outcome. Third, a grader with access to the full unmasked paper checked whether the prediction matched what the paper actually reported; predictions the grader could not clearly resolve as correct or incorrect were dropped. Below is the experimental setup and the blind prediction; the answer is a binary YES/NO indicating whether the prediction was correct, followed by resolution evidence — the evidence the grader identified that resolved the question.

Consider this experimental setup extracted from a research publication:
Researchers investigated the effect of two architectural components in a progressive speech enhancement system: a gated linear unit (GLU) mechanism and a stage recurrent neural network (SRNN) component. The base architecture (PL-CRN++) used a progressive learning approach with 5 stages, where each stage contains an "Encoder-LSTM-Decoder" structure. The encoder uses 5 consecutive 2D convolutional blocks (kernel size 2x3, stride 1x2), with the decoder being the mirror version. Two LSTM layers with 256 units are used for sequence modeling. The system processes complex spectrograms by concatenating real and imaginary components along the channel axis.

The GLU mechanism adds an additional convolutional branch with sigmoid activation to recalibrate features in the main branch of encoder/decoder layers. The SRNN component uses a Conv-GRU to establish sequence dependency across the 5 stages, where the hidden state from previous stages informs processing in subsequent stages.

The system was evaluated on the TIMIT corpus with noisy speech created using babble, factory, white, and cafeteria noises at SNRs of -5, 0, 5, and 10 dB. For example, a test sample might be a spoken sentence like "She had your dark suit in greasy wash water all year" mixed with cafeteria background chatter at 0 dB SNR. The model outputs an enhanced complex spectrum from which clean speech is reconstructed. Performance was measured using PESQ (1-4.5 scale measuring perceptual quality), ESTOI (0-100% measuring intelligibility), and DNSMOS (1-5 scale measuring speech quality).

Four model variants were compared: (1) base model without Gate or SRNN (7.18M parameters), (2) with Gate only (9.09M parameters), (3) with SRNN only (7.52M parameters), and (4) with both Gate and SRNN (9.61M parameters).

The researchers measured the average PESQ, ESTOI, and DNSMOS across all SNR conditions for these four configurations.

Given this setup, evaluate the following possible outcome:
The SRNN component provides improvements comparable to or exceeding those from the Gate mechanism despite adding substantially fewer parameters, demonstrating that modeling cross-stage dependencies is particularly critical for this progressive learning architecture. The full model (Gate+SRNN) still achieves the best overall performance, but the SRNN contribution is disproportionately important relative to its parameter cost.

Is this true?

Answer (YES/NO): NO